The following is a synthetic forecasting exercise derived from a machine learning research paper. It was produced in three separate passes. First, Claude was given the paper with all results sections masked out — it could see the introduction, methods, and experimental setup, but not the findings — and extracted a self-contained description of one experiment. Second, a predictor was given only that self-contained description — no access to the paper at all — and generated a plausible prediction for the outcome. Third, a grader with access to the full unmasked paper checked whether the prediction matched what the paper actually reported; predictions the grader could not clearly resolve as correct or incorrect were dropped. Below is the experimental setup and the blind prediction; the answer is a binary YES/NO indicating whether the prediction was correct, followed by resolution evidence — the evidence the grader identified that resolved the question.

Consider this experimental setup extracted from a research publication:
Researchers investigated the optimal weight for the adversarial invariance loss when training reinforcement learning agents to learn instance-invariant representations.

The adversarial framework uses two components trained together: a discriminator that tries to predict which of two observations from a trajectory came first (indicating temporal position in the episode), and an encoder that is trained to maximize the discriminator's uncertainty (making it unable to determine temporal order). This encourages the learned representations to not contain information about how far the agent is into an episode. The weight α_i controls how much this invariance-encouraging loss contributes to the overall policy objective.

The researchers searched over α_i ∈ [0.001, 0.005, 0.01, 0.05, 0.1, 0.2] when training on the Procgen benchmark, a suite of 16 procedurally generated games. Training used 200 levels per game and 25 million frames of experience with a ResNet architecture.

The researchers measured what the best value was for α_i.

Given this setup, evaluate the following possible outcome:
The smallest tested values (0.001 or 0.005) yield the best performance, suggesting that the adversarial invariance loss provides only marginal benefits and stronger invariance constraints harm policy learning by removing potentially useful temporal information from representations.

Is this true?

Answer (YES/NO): YES